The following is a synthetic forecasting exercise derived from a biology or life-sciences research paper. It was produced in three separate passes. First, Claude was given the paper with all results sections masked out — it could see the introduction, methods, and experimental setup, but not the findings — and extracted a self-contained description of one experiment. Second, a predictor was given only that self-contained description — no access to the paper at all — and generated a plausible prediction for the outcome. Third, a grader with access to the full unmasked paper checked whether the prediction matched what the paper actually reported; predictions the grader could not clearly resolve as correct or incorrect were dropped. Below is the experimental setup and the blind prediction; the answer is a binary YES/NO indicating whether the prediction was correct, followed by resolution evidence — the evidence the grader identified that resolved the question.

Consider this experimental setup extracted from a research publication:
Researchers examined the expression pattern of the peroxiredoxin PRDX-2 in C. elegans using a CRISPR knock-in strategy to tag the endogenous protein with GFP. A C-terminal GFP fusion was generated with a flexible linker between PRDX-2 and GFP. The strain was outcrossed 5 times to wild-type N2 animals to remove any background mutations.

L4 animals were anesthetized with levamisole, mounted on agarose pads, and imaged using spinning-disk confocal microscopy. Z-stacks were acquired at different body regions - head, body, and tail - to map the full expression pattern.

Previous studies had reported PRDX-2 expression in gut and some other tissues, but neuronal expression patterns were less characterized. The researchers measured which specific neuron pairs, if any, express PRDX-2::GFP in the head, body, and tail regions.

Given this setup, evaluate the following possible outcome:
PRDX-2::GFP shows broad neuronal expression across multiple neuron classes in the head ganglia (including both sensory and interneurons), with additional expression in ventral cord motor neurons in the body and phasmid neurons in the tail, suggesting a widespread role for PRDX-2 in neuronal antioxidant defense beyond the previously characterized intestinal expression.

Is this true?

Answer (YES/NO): NO